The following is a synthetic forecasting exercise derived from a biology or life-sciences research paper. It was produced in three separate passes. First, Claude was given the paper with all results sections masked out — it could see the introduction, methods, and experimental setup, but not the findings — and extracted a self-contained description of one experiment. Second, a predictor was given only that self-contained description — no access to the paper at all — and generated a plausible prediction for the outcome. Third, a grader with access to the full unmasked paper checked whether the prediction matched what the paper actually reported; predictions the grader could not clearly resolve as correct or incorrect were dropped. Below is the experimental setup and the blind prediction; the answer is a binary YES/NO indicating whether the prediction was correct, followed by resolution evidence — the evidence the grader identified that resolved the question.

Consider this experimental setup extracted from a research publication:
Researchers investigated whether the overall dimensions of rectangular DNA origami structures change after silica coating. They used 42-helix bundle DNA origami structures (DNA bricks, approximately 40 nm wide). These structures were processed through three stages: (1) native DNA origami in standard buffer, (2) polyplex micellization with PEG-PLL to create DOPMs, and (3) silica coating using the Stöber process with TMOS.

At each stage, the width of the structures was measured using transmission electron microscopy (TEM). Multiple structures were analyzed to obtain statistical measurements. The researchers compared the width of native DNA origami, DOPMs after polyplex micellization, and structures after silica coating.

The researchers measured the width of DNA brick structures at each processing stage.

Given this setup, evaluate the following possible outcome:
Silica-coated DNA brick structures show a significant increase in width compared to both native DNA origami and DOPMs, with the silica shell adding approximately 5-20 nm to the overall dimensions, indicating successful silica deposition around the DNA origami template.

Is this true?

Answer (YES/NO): YES